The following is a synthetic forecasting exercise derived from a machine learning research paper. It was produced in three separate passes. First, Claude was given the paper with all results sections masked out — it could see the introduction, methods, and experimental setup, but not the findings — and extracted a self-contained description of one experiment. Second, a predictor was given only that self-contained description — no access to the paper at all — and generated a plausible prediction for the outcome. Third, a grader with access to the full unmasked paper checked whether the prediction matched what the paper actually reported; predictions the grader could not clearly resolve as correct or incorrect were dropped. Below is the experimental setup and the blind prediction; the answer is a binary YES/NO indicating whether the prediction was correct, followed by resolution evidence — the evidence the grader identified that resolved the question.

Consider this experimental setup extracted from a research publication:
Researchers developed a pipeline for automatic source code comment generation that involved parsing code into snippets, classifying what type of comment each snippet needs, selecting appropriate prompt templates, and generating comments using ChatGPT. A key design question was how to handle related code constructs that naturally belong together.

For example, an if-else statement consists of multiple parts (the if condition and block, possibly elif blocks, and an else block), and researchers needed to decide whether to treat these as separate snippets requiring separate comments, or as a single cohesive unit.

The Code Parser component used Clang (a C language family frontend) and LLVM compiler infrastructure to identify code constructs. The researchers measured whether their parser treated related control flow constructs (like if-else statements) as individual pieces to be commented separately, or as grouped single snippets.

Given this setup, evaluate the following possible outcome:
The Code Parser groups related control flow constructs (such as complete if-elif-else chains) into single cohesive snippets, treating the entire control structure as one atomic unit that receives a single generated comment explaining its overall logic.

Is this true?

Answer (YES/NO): YES